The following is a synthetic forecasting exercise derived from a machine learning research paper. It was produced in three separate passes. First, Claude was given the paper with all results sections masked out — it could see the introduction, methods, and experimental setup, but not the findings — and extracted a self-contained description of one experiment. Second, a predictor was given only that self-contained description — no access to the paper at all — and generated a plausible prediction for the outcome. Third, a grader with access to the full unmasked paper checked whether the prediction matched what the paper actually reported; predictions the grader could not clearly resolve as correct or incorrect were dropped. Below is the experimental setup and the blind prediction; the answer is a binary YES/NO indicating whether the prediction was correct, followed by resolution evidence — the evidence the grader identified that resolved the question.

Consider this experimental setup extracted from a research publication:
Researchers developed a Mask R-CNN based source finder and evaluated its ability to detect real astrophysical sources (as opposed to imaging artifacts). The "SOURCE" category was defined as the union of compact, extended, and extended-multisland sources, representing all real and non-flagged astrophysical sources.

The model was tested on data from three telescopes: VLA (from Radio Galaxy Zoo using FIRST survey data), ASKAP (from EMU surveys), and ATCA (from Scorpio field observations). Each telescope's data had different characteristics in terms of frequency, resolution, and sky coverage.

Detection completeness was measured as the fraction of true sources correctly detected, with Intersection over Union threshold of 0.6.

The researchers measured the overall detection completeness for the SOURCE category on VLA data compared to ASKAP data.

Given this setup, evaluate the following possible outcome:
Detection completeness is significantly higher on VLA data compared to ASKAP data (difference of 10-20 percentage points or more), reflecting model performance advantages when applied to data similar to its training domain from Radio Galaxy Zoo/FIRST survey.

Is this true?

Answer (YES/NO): NO